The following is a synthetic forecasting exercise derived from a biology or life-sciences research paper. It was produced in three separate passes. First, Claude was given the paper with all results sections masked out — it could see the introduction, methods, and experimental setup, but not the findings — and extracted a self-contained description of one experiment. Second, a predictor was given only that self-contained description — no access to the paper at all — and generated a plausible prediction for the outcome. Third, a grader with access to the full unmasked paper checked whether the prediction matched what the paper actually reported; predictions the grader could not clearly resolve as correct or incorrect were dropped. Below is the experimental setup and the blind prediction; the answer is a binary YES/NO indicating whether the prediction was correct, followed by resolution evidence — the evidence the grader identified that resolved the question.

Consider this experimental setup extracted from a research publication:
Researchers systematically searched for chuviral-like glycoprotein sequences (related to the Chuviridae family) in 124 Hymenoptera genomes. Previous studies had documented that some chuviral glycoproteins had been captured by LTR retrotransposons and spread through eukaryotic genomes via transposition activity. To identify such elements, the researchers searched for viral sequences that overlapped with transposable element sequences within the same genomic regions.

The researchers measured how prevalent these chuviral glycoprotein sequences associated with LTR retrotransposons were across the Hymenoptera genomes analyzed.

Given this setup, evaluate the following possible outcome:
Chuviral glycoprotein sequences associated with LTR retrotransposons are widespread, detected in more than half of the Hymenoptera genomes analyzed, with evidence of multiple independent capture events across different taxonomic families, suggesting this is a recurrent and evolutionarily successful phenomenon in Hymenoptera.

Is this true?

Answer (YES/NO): NO